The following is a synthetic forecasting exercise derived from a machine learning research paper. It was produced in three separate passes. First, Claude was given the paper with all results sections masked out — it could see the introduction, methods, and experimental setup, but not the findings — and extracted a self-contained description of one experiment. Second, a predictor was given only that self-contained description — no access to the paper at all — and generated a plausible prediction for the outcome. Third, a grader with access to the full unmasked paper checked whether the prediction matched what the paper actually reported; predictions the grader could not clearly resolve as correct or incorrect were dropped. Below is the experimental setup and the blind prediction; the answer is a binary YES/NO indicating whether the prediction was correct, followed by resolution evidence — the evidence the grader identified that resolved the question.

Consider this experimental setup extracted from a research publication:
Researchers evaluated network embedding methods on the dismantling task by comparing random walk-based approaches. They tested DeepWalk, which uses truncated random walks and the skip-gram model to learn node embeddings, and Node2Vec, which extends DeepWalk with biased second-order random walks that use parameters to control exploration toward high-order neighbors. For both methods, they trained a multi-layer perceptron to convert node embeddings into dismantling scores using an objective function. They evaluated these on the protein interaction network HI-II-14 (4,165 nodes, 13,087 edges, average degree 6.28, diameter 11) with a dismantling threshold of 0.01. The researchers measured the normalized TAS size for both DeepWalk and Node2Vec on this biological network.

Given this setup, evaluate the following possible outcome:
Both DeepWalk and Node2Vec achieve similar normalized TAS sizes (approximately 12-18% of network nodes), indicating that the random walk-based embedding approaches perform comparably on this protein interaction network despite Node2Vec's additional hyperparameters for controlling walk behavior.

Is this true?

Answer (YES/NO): NO